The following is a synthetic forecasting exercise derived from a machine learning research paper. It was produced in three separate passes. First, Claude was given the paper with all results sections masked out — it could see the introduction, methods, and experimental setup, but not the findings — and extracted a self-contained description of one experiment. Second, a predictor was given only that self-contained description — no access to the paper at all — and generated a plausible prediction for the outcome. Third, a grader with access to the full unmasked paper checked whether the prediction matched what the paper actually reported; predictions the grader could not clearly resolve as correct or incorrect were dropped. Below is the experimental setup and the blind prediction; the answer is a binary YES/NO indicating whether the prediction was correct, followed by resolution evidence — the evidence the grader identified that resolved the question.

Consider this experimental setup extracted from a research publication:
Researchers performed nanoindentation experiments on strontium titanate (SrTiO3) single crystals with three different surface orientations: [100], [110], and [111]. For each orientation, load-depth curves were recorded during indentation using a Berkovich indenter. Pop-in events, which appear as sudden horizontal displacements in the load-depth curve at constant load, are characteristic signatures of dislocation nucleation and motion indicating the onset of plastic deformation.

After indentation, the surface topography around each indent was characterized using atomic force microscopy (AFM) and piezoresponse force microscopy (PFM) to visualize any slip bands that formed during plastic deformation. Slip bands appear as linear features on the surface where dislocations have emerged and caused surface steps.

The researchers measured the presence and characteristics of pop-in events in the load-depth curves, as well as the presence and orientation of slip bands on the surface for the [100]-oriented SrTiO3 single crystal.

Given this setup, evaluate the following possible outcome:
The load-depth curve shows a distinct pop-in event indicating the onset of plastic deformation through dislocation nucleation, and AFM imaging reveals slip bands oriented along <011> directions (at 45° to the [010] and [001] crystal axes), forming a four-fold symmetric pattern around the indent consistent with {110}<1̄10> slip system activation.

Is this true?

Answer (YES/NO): NO